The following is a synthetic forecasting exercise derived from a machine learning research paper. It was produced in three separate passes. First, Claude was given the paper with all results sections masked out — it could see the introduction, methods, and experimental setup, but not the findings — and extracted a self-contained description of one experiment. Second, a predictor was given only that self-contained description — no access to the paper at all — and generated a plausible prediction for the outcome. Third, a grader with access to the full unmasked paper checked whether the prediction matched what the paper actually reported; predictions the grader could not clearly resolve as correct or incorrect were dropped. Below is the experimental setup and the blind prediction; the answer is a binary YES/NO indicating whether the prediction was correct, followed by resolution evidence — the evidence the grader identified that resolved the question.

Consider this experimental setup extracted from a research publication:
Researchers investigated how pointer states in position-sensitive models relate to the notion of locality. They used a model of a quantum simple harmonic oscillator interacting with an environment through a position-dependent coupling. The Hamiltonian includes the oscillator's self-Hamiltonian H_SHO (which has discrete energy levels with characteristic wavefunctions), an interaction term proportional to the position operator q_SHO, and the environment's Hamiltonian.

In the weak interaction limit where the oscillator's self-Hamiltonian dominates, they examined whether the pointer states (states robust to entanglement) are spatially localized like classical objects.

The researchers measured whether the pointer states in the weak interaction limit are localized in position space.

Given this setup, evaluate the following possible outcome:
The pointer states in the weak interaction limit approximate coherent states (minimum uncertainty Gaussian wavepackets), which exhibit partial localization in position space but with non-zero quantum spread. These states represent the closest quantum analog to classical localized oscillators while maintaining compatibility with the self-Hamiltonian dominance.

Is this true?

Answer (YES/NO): NO